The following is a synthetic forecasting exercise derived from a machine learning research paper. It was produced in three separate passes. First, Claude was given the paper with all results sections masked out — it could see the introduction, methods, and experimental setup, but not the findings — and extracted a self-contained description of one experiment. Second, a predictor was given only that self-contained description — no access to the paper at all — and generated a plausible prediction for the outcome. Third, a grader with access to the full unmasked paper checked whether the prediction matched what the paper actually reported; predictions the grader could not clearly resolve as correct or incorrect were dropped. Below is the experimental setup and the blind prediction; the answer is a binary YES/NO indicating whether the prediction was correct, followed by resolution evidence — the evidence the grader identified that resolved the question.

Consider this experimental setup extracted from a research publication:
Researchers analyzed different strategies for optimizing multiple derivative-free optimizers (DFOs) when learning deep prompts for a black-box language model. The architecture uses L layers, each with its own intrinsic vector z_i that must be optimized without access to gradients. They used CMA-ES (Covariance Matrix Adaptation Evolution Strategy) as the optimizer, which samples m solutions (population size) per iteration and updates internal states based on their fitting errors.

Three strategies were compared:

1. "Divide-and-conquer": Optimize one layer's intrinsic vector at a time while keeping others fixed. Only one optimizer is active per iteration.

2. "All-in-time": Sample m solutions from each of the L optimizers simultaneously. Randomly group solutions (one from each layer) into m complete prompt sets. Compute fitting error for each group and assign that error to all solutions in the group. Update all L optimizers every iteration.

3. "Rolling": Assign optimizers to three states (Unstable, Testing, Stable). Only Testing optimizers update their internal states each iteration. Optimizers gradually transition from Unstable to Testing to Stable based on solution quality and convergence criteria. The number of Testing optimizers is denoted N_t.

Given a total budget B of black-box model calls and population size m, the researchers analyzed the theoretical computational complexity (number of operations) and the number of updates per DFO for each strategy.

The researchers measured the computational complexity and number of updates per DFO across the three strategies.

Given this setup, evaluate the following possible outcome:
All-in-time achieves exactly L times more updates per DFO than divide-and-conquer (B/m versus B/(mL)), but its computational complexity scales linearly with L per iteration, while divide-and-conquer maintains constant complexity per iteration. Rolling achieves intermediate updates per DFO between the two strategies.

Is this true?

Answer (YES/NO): YES